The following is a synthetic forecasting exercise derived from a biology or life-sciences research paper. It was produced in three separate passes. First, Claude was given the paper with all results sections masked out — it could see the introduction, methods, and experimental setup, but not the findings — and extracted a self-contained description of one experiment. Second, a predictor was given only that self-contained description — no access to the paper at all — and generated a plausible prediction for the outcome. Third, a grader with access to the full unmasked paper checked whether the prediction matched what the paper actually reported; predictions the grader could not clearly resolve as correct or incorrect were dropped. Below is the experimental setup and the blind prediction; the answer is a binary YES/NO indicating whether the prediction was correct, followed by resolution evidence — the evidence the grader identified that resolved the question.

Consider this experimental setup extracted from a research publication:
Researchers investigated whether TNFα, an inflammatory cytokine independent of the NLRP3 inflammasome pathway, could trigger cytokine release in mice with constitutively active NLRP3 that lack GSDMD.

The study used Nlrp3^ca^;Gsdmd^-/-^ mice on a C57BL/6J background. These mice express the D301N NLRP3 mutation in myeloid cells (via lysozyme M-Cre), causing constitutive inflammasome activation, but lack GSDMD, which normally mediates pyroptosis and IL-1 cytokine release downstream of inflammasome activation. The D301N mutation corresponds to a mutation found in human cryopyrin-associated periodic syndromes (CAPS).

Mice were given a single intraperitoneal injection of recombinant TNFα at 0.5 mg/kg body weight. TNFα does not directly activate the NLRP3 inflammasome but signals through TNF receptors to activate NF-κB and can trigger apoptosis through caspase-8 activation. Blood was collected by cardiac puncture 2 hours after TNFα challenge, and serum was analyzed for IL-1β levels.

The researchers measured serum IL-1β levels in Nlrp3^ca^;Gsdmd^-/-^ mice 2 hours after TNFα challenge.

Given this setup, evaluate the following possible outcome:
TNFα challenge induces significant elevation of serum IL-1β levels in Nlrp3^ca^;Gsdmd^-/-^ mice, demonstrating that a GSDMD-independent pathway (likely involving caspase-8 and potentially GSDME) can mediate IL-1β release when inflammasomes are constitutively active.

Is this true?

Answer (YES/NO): YES